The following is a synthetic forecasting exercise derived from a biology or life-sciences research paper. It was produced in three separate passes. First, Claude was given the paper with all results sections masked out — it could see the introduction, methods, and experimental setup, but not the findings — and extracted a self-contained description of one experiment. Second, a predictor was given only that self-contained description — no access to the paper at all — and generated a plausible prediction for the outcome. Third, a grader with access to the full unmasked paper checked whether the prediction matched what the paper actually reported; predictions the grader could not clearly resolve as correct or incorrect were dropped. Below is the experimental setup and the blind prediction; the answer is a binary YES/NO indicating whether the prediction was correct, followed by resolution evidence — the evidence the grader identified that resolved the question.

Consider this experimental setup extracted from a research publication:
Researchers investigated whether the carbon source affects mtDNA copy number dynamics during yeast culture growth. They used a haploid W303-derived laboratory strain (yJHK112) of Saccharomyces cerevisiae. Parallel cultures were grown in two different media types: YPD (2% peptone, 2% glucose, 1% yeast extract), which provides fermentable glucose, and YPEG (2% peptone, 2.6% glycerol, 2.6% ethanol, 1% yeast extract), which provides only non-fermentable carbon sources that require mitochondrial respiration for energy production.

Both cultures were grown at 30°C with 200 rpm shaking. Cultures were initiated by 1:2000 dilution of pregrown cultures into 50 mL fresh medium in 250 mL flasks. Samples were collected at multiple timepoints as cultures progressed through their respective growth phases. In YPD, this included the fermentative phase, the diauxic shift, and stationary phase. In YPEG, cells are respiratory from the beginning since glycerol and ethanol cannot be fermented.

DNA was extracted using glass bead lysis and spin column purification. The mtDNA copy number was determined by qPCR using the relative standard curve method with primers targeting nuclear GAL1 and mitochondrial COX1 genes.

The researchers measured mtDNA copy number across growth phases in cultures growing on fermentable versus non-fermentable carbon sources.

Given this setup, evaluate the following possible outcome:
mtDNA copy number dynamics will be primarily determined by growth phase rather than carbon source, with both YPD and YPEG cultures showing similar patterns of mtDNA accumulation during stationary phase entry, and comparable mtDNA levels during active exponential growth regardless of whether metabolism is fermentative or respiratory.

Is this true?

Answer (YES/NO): NO